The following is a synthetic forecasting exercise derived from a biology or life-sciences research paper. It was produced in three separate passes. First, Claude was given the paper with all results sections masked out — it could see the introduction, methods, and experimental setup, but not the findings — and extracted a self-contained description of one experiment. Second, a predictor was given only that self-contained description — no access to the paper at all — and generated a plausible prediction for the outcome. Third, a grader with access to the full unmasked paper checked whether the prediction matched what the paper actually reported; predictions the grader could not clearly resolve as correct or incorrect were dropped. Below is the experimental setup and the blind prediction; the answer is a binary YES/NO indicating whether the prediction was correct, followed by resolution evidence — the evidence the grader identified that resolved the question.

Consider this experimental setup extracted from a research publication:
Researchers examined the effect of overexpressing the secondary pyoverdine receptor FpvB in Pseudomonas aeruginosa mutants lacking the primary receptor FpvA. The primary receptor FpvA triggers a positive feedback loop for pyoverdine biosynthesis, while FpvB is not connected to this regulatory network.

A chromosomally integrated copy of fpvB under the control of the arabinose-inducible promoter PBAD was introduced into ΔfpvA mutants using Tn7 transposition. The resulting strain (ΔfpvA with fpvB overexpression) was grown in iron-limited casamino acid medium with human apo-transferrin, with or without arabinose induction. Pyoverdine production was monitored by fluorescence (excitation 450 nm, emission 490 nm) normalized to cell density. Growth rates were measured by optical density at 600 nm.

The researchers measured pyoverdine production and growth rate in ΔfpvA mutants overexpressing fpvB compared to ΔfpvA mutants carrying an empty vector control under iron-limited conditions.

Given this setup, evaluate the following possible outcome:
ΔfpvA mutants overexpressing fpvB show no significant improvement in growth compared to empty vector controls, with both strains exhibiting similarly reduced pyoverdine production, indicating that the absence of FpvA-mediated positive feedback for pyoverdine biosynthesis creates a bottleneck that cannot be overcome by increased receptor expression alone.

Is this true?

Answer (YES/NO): NO